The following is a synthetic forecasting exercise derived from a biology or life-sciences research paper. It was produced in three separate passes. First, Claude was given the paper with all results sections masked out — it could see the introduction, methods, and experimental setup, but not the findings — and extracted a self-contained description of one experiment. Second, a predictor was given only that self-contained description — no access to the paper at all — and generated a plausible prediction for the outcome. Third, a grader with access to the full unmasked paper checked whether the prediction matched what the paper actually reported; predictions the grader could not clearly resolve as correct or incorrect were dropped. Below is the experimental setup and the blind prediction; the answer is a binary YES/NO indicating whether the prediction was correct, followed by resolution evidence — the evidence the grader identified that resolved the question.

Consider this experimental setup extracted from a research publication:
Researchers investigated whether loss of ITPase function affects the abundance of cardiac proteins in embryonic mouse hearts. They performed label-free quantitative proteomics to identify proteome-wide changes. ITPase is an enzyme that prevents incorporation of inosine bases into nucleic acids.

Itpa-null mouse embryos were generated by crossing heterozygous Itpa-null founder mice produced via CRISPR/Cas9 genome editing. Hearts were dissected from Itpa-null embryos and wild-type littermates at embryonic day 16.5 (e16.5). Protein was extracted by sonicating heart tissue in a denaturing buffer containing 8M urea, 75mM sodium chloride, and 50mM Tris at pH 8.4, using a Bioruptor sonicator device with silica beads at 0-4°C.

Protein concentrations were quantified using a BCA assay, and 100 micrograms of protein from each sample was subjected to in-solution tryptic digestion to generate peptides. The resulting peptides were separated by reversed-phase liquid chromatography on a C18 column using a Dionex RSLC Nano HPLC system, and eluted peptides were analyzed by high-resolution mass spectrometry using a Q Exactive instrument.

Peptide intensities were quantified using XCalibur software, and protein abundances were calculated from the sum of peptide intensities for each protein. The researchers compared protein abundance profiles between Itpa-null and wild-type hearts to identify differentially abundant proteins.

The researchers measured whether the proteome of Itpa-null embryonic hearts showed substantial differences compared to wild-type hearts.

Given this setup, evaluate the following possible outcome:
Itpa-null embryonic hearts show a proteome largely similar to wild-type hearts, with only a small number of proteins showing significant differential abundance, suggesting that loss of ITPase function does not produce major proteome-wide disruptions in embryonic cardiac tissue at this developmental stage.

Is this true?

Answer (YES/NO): YES